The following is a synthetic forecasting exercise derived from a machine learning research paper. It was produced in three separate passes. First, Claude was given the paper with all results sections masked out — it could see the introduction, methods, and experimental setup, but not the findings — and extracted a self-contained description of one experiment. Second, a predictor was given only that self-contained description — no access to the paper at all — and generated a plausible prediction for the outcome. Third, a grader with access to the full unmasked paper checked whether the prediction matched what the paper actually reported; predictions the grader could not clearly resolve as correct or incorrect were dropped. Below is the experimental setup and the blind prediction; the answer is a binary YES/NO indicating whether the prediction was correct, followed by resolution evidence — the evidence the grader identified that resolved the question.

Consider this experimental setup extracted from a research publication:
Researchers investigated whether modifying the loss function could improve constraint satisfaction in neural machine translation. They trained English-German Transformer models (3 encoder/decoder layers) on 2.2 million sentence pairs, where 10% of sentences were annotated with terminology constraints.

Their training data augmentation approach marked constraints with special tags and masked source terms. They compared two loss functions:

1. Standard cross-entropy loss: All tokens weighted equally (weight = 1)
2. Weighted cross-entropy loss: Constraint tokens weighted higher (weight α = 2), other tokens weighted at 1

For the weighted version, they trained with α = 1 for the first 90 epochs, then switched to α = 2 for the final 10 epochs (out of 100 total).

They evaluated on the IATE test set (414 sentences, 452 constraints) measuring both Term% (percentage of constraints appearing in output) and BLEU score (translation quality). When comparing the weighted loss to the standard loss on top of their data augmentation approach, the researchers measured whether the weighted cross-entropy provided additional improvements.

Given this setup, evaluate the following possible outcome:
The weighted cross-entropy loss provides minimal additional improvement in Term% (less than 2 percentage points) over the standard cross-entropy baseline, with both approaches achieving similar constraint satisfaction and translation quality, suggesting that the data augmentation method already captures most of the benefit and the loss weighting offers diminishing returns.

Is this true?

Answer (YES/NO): YES